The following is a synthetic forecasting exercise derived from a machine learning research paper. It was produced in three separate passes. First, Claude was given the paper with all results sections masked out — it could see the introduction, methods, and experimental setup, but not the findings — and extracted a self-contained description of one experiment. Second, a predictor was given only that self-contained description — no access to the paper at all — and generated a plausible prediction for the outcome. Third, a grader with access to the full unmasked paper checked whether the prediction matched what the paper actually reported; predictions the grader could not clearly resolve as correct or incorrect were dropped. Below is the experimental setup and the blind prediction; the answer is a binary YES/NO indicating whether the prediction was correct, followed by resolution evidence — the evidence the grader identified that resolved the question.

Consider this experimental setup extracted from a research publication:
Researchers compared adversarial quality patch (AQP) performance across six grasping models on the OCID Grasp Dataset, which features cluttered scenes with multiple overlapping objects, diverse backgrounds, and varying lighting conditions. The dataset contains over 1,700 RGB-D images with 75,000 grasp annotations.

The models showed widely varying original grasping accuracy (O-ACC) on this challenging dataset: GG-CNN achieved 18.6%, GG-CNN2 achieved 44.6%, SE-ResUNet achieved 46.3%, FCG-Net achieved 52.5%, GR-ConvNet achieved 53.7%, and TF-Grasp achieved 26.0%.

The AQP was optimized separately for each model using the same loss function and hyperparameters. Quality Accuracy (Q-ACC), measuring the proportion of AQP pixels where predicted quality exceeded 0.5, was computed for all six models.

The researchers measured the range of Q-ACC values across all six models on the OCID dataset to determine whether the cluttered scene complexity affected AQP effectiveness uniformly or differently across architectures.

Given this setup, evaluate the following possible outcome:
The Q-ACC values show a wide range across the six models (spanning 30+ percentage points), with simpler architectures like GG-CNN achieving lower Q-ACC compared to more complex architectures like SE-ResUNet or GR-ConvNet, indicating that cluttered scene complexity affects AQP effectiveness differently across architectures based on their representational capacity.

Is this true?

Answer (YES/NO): NO